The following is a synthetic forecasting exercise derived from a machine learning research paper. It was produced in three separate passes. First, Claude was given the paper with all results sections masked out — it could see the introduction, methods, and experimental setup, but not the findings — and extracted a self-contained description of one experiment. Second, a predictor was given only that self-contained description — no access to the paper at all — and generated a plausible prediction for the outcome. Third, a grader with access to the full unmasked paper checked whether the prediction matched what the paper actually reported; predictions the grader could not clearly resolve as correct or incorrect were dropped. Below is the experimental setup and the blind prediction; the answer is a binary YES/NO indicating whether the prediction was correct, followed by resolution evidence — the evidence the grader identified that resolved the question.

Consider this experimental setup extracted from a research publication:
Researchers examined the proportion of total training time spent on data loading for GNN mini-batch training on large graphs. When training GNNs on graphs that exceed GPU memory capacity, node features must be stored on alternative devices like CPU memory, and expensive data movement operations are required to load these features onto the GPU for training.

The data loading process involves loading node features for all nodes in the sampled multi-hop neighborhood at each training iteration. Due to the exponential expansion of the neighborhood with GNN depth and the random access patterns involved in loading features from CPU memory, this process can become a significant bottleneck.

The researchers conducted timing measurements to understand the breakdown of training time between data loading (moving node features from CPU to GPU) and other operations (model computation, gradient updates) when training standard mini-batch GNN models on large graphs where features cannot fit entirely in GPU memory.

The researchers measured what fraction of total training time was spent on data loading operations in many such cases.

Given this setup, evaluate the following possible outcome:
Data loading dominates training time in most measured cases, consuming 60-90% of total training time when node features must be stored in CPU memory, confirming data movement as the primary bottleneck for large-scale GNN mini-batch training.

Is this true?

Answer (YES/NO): YES